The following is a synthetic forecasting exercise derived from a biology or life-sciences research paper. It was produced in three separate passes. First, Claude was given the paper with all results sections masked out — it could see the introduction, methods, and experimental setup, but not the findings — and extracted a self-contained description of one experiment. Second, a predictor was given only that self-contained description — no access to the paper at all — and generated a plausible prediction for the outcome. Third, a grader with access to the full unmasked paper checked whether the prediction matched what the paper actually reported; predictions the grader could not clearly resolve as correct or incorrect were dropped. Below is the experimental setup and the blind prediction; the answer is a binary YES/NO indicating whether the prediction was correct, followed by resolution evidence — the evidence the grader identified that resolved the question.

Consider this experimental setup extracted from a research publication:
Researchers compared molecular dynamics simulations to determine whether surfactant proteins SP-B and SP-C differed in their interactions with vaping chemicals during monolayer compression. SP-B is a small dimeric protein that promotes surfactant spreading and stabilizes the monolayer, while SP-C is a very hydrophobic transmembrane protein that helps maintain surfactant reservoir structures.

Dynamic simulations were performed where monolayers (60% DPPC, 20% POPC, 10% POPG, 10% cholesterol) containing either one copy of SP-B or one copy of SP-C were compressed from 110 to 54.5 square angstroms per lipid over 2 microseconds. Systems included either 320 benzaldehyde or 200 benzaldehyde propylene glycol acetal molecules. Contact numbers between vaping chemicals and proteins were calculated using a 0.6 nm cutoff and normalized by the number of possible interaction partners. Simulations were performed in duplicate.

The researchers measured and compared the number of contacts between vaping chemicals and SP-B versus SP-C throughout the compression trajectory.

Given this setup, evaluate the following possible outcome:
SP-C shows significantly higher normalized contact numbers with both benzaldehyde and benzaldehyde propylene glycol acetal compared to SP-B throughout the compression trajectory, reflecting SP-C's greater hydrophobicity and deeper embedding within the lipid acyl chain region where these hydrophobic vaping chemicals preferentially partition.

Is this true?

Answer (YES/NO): NO